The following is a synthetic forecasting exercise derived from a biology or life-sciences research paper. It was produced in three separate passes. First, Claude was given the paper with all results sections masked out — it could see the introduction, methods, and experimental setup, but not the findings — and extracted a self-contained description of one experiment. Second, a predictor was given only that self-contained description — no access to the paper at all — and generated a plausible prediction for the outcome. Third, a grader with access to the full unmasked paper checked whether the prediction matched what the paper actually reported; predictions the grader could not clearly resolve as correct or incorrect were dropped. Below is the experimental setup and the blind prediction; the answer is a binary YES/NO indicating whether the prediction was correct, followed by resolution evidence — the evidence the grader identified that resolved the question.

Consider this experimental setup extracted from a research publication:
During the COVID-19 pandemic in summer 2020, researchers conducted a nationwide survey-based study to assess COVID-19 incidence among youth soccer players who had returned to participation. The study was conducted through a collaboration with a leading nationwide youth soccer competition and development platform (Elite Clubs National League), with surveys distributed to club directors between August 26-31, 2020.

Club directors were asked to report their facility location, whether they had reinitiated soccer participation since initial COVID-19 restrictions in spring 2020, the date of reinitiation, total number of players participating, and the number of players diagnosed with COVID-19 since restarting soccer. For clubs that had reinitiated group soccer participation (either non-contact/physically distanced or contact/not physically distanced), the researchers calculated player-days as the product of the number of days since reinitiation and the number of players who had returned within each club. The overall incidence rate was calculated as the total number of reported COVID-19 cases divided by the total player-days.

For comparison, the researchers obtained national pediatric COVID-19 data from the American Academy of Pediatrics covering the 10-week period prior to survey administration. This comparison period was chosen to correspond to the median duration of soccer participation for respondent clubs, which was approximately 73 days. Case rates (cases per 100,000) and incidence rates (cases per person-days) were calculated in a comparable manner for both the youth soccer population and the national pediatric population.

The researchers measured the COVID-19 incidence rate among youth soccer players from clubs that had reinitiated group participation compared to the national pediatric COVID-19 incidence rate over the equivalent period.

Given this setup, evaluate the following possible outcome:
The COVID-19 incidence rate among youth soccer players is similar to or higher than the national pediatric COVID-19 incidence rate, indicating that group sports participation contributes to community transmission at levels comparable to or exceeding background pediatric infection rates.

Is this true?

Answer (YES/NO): NO